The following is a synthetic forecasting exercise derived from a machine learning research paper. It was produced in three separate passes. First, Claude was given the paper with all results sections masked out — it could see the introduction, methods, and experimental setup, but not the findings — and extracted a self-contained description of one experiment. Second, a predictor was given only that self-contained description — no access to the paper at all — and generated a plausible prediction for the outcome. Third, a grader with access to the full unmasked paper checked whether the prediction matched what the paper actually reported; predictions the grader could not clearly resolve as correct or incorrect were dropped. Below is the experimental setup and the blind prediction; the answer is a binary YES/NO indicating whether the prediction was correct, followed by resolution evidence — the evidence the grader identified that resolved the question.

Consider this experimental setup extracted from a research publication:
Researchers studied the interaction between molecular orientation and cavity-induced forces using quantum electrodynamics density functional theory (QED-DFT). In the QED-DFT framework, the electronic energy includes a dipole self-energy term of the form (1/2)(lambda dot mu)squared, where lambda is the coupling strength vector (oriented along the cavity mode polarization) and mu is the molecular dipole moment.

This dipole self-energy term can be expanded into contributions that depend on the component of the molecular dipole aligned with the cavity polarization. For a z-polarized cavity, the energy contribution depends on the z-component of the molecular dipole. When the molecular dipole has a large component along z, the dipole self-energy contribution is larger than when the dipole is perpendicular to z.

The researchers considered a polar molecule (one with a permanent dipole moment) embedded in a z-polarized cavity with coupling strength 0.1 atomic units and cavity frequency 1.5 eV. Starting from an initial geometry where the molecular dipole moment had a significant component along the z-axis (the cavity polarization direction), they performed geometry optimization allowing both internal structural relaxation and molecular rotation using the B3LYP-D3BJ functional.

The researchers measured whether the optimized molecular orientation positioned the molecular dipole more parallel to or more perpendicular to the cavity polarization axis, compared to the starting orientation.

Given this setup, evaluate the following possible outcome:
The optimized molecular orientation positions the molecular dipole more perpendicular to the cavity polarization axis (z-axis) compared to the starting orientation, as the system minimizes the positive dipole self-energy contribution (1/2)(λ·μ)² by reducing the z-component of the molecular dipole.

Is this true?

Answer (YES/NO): YES